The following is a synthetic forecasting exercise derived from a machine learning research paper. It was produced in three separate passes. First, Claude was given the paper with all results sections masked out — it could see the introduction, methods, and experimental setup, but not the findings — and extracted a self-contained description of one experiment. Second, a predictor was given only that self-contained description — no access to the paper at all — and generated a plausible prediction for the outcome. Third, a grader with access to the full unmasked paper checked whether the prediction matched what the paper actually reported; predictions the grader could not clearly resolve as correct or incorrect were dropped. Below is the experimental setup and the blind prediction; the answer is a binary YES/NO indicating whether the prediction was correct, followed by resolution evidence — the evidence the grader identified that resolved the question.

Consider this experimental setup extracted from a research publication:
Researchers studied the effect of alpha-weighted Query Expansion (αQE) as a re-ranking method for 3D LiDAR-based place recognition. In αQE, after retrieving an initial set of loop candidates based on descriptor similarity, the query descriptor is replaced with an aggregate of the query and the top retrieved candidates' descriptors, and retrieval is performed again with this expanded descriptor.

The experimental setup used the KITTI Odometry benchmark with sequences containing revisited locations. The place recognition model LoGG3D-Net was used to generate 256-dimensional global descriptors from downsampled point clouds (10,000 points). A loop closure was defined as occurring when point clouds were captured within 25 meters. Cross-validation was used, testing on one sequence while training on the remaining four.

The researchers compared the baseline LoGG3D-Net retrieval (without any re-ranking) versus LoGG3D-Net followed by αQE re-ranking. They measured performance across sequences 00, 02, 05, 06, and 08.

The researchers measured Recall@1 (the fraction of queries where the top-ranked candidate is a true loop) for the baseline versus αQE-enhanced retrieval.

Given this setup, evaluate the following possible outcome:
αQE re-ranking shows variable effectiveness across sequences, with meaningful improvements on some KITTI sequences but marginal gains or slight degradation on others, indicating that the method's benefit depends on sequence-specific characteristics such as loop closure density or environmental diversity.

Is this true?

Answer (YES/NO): NO